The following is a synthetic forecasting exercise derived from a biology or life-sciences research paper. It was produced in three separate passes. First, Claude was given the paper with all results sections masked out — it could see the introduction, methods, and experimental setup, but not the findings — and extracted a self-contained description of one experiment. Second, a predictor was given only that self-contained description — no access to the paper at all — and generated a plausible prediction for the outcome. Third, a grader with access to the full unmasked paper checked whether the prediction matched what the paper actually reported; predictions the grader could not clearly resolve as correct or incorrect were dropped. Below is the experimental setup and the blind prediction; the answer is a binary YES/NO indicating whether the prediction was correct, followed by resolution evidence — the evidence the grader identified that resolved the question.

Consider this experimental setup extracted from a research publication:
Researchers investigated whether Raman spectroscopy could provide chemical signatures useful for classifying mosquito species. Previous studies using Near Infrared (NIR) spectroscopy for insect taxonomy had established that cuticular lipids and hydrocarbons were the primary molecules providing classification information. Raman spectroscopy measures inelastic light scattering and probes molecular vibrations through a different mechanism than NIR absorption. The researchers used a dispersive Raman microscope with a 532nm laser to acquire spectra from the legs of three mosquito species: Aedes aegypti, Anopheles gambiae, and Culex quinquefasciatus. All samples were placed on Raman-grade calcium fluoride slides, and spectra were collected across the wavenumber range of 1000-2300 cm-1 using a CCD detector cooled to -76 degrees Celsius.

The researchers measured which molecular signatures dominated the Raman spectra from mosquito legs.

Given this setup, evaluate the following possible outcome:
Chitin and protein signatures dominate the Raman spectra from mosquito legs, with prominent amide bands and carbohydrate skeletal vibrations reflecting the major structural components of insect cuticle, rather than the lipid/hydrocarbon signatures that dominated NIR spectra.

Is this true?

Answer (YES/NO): NO